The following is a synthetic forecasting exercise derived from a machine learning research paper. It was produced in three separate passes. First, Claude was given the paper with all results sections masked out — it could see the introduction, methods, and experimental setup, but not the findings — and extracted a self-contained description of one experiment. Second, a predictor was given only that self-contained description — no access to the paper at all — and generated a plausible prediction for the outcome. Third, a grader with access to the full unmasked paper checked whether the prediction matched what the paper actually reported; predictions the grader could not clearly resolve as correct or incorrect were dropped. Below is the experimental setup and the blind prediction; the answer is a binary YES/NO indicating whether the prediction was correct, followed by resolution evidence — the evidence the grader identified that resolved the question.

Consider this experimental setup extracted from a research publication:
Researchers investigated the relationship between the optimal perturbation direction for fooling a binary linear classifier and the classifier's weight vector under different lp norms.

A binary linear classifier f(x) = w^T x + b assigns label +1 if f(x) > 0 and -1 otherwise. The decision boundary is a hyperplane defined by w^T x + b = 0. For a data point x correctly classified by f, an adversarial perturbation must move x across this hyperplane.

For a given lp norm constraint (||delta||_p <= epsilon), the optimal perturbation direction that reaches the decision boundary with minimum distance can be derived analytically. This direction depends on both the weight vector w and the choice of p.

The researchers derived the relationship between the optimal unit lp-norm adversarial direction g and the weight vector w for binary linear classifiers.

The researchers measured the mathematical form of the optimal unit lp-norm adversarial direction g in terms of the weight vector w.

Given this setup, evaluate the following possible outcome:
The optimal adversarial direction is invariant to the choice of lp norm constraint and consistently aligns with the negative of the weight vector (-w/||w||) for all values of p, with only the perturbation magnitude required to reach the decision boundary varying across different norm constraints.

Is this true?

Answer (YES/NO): NO